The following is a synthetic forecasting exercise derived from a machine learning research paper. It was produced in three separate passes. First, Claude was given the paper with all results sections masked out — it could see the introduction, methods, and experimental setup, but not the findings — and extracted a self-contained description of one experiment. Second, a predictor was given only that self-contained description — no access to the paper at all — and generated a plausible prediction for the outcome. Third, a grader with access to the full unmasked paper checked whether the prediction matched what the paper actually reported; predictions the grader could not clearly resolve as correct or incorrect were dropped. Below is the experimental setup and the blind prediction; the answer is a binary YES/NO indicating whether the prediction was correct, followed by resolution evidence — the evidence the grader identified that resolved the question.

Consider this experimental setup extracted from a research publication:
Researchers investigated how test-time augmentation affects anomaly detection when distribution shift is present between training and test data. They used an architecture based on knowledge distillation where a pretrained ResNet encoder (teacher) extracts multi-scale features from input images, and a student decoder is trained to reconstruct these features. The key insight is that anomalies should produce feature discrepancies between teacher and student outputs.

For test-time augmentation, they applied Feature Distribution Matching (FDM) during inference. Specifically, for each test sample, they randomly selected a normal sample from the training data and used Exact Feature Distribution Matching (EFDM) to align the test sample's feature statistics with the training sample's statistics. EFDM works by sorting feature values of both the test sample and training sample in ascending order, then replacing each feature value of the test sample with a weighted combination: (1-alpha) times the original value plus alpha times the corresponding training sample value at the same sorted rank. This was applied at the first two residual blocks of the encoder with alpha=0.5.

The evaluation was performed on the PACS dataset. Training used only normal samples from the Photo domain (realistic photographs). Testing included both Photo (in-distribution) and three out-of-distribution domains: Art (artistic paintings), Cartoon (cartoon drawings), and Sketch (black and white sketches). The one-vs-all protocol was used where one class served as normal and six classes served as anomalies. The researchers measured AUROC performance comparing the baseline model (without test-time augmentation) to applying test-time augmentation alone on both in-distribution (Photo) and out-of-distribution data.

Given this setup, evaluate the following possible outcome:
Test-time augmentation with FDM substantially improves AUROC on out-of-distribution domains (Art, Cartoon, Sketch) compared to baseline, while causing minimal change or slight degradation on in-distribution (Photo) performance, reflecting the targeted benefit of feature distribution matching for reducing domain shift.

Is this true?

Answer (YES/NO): NO